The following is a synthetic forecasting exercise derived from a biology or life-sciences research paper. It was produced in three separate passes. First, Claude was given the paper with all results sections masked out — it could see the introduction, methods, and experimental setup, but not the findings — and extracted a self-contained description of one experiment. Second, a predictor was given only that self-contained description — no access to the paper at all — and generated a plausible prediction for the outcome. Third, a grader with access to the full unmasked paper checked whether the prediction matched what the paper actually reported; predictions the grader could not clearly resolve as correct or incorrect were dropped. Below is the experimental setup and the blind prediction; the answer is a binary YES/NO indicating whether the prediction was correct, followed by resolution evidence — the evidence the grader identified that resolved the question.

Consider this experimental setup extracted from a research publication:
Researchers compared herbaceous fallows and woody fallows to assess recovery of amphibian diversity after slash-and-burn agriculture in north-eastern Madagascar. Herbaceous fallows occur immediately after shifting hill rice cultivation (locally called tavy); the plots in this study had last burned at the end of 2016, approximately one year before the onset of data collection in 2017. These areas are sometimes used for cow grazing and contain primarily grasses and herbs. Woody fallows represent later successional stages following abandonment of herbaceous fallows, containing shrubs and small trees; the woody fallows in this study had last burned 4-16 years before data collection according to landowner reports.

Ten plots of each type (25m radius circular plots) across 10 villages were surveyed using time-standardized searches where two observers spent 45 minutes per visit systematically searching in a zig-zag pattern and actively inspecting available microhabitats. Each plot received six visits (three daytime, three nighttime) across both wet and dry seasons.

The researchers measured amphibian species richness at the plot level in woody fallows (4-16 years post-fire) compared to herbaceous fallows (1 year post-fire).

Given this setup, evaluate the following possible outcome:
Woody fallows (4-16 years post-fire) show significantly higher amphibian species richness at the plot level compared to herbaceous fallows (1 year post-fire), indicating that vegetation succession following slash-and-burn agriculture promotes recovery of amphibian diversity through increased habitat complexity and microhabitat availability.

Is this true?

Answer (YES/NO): NO